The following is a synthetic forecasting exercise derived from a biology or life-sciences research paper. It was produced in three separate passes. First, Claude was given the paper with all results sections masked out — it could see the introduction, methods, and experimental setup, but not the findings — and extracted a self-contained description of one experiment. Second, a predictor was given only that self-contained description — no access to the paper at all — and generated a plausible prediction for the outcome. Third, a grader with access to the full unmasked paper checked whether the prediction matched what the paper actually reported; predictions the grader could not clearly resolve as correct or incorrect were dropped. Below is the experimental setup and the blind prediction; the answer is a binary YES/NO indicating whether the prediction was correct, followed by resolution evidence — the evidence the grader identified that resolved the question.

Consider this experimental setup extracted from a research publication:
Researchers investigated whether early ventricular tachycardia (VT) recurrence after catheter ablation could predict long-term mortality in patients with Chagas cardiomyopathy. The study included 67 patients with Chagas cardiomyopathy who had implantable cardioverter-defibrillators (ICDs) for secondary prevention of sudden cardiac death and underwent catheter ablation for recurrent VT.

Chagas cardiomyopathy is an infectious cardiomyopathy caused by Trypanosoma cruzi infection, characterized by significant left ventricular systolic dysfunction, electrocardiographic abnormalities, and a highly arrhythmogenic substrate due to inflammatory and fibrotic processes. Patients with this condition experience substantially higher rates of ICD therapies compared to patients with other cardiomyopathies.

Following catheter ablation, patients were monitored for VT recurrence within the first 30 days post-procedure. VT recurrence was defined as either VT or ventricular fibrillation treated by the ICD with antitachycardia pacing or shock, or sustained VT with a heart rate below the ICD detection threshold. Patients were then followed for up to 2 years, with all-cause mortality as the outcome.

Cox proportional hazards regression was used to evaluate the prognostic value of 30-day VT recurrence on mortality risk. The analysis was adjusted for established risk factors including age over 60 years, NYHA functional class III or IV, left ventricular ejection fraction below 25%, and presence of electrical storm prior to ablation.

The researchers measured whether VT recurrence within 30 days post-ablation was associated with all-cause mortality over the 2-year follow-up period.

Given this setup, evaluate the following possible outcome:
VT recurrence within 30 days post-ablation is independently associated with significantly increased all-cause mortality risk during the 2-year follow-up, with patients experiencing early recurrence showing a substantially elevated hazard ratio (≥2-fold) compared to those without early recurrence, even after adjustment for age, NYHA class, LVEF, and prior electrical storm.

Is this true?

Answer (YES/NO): YES